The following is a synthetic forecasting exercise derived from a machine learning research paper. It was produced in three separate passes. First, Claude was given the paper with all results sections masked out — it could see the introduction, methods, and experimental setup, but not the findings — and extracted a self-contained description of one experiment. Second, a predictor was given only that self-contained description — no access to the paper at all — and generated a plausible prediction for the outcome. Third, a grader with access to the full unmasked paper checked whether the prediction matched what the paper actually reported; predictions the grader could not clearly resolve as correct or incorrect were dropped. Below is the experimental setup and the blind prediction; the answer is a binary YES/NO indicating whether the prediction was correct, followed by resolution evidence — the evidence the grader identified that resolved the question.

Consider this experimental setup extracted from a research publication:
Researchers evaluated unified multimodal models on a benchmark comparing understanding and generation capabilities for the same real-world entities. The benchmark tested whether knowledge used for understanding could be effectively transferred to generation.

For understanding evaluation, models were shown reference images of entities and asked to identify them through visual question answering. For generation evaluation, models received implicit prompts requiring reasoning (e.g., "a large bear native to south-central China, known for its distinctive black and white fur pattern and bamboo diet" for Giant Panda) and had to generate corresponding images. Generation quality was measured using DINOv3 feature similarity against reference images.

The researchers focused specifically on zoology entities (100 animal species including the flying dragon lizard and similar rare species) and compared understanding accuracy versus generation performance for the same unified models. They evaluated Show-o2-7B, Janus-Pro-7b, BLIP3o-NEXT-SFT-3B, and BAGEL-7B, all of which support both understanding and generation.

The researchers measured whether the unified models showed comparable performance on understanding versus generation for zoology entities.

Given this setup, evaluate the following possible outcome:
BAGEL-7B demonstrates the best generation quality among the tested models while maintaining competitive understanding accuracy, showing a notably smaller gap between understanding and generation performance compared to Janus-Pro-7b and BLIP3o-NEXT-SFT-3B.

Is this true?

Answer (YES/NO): NO